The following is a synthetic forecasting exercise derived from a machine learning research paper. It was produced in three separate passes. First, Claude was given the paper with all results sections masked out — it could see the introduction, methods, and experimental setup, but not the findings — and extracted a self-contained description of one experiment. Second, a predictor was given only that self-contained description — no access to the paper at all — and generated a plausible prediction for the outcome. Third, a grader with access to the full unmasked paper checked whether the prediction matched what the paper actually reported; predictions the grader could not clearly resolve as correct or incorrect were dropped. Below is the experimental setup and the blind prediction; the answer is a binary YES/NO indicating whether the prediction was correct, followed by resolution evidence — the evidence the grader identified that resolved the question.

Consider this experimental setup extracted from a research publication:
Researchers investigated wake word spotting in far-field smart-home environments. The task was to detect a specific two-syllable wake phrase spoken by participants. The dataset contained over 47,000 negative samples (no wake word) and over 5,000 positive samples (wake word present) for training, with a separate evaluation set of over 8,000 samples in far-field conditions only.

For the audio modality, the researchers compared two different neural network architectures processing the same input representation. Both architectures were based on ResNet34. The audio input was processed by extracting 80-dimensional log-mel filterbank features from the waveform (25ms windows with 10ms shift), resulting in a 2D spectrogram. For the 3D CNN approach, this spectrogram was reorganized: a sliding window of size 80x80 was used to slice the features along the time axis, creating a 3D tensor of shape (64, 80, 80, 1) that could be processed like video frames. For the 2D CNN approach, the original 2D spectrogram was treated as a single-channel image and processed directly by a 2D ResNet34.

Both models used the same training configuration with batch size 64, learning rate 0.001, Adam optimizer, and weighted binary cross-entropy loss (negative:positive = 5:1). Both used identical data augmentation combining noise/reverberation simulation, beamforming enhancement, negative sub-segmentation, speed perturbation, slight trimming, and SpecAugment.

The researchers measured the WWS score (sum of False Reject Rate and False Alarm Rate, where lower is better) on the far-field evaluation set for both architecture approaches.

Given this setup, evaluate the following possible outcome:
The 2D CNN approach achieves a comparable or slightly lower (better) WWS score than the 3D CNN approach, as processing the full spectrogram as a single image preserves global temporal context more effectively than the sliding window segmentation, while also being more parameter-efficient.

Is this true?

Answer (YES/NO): NO